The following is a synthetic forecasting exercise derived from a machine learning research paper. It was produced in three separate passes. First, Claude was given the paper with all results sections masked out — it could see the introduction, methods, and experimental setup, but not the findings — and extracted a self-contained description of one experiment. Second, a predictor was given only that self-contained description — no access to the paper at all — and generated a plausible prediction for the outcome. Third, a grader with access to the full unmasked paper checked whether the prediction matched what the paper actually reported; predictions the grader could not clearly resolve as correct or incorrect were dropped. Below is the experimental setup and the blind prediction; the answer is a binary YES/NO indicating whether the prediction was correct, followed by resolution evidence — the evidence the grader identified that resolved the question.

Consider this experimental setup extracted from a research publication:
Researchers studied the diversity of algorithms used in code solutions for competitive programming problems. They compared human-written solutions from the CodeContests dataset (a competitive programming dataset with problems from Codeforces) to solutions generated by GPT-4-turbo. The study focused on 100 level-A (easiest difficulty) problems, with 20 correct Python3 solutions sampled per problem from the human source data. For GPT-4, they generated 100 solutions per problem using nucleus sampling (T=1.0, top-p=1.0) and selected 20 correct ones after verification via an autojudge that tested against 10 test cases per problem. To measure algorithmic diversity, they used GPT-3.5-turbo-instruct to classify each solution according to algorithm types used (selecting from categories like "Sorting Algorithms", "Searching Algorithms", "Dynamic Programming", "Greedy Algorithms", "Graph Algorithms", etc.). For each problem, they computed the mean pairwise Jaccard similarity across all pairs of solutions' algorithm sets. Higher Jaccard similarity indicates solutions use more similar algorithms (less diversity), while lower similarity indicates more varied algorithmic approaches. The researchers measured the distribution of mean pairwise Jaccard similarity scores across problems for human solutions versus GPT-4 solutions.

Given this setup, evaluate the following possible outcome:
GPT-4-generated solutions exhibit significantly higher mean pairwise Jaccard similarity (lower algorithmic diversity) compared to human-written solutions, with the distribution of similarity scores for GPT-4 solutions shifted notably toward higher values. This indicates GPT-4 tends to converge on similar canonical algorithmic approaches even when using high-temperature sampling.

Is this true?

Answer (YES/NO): YES